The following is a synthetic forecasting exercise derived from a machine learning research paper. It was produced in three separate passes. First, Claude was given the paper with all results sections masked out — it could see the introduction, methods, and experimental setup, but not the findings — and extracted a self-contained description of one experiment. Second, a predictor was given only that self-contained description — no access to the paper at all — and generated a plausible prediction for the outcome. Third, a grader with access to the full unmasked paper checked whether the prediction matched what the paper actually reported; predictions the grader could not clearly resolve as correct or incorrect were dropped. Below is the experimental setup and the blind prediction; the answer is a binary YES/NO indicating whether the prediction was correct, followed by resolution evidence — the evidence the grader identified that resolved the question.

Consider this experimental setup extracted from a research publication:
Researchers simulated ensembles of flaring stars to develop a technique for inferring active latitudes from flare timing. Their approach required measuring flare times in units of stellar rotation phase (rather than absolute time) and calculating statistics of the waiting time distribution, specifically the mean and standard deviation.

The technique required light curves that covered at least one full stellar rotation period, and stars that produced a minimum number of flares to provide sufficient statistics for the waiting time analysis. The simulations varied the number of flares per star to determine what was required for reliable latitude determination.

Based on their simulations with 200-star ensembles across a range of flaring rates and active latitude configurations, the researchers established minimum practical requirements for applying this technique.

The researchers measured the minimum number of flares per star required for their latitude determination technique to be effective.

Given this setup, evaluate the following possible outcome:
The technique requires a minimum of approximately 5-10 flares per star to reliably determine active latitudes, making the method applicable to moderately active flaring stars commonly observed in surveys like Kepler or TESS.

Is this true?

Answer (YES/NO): YES